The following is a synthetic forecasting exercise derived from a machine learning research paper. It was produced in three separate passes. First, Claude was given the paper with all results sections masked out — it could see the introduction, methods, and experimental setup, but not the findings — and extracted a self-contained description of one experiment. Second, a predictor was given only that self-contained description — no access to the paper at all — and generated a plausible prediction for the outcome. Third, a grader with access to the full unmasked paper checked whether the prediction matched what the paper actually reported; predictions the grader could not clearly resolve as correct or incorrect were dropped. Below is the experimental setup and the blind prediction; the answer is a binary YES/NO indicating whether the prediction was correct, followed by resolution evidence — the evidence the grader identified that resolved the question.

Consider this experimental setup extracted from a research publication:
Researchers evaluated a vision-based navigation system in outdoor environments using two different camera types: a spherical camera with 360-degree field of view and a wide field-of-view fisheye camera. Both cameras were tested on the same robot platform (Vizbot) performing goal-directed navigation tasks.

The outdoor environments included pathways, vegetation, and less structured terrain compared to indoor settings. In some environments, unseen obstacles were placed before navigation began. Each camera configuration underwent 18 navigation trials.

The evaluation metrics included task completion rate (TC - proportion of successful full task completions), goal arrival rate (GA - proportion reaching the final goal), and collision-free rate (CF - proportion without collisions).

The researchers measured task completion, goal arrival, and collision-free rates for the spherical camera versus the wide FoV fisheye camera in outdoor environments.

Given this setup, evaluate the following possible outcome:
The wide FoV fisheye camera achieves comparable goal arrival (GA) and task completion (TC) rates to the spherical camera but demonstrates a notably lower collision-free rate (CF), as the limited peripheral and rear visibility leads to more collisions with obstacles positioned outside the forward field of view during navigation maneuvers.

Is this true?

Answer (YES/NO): YES